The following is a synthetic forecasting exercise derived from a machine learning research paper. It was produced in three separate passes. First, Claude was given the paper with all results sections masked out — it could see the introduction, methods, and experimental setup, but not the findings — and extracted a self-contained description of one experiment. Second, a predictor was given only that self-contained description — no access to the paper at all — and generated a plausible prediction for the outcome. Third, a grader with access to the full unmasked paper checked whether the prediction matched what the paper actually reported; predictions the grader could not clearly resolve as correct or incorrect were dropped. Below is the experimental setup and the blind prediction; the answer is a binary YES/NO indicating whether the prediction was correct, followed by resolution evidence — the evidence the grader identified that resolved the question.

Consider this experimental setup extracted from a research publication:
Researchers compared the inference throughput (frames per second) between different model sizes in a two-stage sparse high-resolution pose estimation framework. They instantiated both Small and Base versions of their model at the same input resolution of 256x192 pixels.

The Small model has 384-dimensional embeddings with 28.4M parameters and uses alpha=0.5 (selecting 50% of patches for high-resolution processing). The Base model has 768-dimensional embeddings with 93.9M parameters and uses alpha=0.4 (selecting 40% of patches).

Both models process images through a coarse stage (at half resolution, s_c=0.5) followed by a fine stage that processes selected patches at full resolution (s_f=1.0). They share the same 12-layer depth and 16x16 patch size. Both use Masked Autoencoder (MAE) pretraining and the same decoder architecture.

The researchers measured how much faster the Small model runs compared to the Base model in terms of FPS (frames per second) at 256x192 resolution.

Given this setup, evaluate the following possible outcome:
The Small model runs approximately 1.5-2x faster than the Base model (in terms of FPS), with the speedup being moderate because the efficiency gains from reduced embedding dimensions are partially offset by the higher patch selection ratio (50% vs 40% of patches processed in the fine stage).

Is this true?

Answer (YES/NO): NO